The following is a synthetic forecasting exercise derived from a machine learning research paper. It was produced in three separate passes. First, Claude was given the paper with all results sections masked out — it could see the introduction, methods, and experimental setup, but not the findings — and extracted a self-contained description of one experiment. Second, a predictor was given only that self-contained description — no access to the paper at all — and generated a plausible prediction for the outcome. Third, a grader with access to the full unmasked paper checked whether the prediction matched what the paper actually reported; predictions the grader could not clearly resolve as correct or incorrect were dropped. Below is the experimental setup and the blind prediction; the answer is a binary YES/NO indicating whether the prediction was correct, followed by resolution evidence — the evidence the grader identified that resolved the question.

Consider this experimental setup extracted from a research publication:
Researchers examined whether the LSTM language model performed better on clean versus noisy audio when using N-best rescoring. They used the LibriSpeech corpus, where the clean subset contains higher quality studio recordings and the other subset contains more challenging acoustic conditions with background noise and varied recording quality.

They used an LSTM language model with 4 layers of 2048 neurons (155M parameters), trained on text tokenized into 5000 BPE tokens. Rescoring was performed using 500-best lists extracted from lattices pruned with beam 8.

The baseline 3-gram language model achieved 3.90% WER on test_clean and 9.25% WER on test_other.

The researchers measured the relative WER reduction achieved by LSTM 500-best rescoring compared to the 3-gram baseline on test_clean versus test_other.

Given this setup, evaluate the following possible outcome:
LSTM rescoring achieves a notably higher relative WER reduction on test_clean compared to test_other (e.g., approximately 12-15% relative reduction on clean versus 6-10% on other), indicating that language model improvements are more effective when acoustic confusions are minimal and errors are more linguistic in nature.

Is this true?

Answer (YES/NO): NO